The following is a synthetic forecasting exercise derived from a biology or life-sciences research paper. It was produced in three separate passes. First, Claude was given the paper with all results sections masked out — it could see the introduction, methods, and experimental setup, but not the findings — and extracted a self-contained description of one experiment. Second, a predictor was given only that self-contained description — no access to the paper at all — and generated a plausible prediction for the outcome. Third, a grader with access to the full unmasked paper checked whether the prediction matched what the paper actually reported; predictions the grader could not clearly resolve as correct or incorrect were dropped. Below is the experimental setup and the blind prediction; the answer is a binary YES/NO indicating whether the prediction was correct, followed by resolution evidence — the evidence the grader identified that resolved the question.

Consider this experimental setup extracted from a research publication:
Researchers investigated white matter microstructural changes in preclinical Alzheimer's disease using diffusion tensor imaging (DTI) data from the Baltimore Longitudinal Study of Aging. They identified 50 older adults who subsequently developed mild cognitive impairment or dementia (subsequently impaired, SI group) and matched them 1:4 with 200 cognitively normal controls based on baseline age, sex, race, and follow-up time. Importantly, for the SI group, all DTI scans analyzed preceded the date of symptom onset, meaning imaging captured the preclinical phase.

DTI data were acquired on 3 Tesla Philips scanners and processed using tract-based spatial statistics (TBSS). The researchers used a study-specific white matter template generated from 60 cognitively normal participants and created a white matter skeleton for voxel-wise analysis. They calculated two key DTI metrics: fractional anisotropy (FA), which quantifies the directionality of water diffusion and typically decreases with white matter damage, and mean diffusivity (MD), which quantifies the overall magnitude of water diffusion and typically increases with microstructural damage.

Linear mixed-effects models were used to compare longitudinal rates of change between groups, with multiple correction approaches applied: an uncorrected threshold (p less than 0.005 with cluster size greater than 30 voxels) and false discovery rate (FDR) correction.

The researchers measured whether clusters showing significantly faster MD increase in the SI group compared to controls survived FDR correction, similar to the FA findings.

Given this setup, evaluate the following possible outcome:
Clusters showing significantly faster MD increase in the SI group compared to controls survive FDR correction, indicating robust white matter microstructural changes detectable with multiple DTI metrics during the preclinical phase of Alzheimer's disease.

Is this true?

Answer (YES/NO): NO